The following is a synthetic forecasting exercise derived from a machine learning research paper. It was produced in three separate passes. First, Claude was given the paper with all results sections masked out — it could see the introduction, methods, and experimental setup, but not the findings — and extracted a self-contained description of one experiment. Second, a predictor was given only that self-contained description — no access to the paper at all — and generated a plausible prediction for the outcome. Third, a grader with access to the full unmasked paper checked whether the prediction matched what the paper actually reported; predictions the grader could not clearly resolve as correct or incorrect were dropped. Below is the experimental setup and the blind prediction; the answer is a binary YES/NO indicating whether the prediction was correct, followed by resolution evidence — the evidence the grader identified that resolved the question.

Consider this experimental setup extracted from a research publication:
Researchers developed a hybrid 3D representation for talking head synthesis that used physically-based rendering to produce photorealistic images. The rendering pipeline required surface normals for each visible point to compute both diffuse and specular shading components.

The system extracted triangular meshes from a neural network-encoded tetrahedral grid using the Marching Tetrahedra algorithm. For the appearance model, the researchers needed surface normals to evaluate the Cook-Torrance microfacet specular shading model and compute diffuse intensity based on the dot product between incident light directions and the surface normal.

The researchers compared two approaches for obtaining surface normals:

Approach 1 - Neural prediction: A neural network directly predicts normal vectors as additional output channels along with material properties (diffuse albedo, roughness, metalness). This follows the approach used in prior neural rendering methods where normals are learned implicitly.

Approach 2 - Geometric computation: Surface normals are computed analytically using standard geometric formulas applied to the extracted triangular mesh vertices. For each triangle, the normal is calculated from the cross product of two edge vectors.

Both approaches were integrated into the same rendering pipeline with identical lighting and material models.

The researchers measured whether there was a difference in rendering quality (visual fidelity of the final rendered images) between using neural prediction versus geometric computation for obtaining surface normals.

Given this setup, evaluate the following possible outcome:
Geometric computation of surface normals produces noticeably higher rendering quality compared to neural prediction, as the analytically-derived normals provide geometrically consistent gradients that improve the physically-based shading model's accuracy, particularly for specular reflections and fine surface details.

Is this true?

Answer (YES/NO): NO